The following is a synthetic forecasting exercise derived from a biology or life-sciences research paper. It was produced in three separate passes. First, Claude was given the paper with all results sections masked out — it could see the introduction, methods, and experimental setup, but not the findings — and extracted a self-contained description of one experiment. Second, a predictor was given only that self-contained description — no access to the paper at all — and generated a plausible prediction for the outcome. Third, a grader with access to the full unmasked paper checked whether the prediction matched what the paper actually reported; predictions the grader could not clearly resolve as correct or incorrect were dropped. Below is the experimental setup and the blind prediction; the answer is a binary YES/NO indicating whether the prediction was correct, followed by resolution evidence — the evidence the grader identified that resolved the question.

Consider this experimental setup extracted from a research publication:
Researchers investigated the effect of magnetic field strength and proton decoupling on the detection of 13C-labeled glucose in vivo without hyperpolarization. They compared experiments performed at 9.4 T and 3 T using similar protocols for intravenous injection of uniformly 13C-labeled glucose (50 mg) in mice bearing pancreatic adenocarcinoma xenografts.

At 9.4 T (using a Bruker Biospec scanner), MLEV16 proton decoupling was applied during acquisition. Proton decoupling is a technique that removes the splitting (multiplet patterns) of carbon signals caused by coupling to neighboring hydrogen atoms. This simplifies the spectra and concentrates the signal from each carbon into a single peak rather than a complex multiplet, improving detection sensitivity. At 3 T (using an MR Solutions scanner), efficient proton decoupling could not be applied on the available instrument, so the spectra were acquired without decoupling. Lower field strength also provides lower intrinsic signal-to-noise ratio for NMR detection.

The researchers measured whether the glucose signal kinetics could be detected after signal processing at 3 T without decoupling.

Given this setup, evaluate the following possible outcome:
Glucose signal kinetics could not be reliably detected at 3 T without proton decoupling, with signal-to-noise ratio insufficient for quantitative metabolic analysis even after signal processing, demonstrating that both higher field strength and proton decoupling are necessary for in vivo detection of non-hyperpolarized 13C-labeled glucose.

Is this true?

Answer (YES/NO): NO